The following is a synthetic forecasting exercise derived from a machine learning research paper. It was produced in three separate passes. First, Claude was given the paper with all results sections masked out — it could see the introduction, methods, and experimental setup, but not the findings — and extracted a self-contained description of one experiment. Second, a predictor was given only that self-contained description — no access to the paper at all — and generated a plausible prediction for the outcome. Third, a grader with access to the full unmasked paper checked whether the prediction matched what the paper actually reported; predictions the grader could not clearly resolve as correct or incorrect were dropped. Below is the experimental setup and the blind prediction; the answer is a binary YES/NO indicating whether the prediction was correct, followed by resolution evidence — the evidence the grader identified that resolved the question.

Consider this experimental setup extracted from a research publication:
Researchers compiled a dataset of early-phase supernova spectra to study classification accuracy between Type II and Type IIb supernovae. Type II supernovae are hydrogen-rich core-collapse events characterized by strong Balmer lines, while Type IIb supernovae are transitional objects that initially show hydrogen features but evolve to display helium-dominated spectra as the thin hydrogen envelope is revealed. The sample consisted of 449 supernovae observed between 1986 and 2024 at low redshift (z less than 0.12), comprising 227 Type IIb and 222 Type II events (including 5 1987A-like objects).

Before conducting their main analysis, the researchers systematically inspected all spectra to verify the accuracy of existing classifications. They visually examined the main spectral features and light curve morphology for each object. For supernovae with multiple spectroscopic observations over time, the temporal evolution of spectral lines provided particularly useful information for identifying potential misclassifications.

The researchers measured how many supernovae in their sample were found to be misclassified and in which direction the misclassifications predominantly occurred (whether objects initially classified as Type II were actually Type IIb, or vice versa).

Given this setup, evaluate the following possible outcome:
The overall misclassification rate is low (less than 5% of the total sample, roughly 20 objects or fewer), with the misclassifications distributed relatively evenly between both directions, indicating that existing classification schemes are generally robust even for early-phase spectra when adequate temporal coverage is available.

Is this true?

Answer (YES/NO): NO